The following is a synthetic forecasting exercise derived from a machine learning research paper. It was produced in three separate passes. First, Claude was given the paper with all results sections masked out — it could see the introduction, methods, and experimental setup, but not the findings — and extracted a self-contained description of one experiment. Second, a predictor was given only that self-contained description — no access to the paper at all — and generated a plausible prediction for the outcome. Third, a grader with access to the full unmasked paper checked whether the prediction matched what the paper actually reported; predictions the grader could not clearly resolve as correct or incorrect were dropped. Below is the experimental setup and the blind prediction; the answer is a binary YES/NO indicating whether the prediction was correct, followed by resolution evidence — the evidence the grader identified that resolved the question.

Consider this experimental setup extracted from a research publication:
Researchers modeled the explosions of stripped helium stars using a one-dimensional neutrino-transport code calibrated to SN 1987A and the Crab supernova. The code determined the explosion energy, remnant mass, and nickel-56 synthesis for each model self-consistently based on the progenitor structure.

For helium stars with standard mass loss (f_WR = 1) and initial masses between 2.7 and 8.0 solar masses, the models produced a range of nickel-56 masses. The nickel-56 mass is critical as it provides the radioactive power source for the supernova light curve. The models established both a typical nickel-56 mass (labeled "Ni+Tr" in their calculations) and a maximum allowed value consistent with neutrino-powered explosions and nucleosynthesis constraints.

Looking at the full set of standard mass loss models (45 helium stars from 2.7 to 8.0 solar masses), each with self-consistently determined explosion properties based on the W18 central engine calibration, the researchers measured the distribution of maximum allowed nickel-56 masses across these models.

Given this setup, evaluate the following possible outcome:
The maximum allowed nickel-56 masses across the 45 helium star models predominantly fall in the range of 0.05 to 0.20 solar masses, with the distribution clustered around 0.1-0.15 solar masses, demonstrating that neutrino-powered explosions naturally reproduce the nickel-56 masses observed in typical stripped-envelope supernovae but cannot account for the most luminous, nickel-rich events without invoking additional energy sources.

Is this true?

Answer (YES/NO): NO